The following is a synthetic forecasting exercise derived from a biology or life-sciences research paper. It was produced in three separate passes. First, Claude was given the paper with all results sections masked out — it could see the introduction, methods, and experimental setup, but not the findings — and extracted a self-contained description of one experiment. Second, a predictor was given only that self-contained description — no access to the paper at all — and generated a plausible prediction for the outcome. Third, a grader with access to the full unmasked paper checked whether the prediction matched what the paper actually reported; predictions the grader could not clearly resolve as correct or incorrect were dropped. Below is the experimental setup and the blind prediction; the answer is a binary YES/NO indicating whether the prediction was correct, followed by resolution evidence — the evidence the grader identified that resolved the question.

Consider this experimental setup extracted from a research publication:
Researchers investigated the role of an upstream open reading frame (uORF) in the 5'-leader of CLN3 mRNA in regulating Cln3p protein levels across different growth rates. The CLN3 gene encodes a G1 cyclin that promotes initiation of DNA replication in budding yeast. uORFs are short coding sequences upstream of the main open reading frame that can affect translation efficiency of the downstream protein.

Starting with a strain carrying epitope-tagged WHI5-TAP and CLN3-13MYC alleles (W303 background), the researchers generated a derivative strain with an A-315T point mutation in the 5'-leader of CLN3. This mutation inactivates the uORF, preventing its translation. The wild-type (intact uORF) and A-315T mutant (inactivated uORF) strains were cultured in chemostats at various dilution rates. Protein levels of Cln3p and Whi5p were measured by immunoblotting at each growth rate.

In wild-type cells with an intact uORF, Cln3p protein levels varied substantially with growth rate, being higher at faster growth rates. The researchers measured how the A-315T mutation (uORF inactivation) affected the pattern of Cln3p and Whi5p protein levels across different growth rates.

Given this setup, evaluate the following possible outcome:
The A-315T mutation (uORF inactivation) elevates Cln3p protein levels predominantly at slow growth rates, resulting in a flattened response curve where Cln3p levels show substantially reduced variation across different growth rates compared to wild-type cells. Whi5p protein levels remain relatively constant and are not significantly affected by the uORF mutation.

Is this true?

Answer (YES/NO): YES